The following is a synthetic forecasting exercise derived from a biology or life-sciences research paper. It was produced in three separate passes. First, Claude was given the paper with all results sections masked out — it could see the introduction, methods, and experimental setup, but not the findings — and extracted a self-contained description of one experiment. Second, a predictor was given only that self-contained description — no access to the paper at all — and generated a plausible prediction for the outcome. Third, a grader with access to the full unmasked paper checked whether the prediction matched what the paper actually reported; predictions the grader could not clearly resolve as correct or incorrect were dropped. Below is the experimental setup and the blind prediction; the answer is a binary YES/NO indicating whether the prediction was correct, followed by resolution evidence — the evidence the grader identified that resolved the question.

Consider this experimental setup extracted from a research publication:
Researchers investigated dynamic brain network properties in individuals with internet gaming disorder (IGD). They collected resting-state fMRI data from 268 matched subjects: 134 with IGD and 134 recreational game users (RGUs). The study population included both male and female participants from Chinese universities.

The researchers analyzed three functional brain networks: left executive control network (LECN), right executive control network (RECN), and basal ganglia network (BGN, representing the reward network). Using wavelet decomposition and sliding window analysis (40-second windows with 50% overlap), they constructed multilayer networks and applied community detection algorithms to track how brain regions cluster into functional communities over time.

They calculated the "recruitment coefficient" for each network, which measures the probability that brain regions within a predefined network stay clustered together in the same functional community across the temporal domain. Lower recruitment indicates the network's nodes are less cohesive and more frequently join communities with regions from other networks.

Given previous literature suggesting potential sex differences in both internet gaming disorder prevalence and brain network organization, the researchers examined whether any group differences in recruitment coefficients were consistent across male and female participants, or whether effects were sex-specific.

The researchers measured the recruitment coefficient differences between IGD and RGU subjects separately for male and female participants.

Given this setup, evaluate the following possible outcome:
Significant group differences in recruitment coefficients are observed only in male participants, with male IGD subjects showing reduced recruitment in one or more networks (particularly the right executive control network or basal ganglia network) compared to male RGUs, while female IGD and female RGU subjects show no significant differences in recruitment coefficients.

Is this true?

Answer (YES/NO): YES